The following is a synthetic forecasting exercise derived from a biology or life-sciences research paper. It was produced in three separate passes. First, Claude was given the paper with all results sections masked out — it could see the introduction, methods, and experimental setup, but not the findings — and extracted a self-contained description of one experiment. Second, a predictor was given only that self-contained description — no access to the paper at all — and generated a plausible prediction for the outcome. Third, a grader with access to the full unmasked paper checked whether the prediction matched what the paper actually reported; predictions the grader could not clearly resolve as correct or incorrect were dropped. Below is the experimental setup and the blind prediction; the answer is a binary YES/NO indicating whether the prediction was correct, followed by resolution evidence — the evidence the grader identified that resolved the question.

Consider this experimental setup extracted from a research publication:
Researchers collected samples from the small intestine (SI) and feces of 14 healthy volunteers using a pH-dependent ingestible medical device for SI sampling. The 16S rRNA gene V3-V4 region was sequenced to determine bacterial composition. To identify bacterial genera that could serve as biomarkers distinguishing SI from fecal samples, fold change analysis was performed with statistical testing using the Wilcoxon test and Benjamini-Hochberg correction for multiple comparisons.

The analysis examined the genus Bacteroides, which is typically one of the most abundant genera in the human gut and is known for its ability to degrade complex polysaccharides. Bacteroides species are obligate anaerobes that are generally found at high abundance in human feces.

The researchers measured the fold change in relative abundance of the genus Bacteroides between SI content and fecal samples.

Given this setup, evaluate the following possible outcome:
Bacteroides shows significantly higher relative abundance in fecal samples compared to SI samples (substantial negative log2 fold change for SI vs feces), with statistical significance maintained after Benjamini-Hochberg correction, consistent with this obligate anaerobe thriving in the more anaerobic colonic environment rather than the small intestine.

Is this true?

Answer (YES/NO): YES